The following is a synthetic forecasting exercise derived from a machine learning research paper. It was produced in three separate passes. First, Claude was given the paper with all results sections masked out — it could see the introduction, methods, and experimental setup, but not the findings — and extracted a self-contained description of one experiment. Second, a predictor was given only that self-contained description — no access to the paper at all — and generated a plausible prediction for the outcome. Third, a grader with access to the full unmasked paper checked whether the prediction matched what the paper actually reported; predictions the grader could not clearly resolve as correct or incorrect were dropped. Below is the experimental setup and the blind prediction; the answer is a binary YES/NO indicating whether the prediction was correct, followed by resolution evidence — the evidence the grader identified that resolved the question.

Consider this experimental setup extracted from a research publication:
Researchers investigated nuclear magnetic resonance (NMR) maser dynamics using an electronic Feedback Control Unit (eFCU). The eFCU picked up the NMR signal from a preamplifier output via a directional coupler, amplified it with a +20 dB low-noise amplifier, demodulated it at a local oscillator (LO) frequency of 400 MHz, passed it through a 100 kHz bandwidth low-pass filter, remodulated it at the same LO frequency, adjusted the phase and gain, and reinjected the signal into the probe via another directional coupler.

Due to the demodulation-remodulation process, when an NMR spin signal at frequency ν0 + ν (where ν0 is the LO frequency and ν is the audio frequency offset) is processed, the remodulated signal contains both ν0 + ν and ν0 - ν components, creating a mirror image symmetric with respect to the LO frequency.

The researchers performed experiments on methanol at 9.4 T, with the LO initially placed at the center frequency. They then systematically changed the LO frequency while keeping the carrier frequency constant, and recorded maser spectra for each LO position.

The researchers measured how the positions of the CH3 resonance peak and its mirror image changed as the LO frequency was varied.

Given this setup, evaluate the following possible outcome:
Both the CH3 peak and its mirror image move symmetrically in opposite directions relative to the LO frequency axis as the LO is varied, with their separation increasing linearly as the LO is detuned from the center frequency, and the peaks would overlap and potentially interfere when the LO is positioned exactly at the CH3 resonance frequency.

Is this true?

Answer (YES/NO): NO